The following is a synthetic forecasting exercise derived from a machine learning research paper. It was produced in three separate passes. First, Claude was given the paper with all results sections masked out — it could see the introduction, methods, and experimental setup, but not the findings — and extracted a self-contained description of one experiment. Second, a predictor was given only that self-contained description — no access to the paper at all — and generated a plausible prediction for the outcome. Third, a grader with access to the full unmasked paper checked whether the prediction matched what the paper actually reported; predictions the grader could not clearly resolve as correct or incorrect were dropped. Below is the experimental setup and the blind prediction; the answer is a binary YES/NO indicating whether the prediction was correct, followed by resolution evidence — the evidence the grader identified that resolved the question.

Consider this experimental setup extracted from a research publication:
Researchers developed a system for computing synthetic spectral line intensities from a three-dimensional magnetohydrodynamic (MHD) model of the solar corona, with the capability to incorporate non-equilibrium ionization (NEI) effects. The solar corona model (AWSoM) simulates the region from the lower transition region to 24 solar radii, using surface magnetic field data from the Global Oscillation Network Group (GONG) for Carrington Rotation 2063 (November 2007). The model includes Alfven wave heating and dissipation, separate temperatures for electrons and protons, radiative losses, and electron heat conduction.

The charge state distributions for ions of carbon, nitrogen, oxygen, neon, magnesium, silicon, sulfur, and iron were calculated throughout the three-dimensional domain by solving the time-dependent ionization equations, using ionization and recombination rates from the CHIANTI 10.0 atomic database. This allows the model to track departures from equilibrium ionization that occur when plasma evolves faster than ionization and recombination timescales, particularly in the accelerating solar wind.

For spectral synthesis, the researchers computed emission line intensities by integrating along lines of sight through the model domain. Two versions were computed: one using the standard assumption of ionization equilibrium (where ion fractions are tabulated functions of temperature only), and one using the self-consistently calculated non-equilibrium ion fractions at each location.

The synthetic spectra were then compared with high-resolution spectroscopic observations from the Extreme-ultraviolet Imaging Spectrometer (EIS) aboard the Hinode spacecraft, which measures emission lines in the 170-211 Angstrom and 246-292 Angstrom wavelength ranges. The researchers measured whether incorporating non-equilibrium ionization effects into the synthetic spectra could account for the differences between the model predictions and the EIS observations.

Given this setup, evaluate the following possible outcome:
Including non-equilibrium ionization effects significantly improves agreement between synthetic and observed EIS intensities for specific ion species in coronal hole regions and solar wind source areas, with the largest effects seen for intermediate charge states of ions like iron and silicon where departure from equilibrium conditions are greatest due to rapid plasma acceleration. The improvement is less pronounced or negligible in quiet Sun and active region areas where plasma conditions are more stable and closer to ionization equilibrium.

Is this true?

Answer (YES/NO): NO